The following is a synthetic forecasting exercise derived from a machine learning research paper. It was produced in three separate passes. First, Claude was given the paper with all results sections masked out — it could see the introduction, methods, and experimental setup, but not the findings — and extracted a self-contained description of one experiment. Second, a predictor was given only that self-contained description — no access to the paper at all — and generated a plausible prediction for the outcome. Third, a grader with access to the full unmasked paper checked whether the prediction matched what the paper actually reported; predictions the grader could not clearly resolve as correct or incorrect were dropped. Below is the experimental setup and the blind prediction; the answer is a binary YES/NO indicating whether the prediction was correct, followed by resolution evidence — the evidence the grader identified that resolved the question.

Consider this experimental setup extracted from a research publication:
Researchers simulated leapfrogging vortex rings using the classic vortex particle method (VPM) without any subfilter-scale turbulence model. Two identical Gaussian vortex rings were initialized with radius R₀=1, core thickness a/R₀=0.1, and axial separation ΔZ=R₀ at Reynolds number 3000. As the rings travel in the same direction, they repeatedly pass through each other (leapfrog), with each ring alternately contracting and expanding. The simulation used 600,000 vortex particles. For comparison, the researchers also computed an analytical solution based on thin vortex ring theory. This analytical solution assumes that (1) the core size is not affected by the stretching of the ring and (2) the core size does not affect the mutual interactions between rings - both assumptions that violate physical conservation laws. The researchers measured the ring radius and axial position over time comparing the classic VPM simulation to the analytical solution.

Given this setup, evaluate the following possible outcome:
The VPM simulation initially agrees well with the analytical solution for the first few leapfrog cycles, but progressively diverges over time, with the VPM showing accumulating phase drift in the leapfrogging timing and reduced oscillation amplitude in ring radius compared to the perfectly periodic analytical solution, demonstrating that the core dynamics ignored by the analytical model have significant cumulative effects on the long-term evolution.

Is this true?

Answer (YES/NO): NO